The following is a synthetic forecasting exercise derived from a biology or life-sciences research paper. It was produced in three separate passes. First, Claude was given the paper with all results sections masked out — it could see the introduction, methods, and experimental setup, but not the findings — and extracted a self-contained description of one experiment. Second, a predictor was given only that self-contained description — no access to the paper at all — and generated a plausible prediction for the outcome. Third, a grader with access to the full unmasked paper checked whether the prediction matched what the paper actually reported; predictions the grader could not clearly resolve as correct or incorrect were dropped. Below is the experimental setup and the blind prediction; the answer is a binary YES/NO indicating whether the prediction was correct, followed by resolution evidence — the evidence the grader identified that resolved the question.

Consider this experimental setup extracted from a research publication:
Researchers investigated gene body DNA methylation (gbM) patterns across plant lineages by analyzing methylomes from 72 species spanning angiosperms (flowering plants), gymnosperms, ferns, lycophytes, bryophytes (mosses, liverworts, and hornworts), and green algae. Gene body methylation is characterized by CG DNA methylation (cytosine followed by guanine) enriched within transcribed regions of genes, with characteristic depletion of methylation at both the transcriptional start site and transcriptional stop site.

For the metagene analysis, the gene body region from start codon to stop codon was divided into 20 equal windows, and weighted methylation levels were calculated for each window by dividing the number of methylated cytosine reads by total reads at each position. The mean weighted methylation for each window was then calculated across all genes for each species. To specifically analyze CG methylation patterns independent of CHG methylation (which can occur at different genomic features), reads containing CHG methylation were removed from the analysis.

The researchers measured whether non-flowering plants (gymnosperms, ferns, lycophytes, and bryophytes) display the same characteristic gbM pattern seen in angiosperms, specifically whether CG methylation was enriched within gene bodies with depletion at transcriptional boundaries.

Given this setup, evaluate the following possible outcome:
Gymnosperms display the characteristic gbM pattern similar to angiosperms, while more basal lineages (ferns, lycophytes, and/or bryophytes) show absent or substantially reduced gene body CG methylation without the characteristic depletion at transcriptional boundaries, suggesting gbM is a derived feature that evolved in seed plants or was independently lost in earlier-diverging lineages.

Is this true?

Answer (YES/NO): NO